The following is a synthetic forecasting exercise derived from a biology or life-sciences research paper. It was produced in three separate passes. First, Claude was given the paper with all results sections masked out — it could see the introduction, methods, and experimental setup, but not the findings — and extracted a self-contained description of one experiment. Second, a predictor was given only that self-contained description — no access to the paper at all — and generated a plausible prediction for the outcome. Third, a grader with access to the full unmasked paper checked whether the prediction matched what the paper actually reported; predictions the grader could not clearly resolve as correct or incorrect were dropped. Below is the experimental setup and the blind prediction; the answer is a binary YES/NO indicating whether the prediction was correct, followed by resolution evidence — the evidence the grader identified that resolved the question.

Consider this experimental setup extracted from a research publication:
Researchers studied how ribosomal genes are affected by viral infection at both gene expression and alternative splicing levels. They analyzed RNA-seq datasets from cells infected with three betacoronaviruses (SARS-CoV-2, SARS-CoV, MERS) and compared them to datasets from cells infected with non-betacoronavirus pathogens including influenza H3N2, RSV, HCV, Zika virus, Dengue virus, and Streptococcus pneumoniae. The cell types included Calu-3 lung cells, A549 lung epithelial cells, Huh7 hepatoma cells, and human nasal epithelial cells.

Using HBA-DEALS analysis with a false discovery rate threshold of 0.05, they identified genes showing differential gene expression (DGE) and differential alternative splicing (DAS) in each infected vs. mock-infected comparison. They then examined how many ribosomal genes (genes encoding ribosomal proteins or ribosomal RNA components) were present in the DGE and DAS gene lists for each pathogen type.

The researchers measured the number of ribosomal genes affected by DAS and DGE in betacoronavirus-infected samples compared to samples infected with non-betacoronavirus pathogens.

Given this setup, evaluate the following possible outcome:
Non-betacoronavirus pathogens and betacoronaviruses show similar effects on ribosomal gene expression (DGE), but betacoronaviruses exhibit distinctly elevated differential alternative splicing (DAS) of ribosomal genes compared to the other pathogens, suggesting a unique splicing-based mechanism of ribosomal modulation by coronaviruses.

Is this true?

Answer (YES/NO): NO